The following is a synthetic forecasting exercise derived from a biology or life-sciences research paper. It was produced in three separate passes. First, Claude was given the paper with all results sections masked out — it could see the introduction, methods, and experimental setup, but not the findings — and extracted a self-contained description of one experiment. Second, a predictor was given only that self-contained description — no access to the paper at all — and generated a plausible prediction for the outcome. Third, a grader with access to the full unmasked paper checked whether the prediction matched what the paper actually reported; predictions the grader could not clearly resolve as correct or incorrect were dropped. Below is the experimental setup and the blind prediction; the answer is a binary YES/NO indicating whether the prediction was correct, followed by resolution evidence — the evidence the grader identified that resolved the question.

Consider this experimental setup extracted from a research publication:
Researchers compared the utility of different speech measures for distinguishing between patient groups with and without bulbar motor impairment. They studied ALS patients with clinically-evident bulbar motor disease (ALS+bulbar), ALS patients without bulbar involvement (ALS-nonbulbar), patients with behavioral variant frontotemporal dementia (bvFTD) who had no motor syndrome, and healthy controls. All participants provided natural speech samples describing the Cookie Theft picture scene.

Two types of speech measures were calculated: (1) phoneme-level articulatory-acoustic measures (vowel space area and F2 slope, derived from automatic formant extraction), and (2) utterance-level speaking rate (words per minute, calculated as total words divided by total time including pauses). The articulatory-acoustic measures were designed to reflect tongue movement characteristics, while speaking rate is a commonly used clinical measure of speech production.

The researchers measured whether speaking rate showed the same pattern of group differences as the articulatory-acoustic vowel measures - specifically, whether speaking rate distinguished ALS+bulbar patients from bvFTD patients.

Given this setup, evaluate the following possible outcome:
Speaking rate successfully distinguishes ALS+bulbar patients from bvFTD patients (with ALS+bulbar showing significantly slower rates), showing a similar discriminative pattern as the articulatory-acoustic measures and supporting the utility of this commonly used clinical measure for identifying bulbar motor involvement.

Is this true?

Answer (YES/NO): NO